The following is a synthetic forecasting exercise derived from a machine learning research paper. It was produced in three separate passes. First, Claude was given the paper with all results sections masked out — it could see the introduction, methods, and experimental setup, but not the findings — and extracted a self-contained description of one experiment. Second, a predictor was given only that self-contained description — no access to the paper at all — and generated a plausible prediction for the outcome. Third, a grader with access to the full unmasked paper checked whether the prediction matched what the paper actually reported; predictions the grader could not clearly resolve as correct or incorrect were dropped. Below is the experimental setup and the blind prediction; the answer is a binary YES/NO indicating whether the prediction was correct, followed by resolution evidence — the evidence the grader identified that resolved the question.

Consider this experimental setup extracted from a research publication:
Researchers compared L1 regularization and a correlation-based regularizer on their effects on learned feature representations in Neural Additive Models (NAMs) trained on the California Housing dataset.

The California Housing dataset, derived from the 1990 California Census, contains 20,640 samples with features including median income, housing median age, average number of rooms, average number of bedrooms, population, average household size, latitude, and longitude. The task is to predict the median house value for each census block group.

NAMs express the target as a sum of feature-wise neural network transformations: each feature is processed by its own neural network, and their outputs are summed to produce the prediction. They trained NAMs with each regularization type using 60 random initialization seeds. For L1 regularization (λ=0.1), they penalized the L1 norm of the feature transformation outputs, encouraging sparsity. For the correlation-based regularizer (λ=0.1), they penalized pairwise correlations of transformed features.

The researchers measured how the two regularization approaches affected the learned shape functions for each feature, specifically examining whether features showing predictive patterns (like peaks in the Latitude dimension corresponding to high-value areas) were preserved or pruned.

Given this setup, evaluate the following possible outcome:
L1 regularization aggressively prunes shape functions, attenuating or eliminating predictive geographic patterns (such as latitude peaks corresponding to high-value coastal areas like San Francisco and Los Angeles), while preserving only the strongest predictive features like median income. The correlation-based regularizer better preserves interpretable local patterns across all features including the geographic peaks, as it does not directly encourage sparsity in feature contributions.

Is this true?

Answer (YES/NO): YES